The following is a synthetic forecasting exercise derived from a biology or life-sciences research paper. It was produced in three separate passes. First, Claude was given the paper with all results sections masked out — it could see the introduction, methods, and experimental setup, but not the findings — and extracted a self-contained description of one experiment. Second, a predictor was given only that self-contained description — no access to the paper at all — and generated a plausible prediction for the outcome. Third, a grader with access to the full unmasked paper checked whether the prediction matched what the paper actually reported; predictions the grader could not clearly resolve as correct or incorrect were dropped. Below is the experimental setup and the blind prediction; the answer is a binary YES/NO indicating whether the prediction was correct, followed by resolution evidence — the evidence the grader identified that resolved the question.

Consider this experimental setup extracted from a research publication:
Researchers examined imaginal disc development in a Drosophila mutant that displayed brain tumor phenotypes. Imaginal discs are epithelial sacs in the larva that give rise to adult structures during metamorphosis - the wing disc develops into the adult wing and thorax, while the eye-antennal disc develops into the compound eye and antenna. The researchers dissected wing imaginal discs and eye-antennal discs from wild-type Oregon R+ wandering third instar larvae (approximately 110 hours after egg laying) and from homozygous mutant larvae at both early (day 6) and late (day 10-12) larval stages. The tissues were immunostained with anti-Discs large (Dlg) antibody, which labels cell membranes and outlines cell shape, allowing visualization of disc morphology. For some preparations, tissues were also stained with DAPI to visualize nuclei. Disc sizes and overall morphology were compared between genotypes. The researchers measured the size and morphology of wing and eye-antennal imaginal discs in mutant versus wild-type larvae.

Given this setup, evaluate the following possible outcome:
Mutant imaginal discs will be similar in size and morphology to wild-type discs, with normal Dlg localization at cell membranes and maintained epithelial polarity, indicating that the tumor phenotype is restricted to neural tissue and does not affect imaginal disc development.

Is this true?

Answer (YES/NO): NO